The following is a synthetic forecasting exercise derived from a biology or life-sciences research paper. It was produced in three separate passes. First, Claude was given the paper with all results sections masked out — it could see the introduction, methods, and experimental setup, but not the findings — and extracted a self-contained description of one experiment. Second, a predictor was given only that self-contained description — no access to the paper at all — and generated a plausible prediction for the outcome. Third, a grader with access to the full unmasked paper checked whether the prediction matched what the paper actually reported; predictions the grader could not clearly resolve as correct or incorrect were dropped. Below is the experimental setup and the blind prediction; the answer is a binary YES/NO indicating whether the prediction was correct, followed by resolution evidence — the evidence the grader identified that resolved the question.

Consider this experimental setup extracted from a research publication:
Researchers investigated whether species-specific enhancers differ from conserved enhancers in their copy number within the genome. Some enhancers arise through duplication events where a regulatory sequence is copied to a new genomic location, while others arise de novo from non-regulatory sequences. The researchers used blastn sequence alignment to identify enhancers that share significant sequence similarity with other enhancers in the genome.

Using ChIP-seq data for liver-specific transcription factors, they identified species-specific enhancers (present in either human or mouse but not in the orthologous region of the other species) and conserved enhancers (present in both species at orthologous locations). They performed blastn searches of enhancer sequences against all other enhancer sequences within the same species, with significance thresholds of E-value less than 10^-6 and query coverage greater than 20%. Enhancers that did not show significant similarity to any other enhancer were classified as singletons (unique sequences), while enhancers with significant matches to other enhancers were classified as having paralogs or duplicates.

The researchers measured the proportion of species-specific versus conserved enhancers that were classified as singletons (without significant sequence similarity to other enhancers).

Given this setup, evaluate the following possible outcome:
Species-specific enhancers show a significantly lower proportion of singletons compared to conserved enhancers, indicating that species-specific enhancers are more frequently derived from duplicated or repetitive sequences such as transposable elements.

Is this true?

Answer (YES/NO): NO